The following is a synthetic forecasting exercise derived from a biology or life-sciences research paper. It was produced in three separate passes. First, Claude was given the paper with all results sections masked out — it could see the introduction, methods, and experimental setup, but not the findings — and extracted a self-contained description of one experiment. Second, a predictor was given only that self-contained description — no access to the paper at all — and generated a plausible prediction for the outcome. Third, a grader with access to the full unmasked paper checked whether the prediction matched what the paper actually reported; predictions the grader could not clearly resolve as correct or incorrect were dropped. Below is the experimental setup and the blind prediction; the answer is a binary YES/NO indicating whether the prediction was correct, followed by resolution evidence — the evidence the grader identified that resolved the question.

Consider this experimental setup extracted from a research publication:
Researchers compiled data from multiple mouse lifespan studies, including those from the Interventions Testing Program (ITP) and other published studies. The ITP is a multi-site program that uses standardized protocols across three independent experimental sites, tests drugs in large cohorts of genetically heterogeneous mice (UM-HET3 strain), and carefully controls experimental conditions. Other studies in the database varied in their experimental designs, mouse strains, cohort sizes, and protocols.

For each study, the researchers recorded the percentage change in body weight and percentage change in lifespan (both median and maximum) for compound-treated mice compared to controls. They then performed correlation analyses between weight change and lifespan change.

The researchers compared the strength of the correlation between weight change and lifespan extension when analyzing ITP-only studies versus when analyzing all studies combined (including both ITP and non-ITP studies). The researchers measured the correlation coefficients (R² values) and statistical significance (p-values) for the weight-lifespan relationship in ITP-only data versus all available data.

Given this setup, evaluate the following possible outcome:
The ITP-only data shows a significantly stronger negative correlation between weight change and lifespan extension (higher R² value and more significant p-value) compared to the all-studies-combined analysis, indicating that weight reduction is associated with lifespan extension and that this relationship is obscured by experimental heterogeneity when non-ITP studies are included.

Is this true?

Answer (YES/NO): YES